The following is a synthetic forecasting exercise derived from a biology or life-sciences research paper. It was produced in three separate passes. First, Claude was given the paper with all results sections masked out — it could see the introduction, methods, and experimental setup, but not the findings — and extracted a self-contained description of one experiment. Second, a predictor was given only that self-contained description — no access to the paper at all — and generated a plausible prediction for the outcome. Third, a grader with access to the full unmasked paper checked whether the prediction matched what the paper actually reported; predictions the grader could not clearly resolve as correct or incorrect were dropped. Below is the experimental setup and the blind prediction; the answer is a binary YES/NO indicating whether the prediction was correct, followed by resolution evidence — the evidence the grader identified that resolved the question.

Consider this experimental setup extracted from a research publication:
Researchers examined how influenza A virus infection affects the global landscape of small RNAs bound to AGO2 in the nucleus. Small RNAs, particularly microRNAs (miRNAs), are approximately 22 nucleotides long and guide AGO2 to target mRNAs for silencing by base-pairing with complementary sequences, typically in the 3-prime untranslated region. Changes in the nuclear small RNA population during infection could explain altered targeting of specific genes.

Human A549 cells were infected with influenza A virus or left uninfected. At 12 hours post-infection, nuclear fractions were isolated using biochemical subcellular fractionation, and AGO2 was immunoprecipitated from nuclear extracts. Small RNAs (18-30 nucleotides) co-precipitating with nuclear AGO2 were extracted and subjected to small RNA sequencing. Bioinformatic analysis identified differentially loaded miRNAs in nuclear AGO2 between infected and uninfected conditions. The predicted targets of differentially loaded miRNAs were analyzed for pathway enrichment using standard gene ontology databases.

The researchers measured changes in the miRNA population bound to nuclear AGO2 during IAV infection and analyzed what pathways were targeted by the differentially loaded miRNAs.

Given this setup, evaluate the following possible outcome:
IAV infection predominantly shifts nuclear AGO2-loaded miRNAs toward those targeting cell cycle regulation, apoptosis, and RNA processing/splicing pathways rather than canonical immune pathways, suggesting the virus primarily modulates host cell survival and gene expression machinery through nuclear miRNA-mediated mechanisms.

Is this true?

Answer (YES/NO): NO